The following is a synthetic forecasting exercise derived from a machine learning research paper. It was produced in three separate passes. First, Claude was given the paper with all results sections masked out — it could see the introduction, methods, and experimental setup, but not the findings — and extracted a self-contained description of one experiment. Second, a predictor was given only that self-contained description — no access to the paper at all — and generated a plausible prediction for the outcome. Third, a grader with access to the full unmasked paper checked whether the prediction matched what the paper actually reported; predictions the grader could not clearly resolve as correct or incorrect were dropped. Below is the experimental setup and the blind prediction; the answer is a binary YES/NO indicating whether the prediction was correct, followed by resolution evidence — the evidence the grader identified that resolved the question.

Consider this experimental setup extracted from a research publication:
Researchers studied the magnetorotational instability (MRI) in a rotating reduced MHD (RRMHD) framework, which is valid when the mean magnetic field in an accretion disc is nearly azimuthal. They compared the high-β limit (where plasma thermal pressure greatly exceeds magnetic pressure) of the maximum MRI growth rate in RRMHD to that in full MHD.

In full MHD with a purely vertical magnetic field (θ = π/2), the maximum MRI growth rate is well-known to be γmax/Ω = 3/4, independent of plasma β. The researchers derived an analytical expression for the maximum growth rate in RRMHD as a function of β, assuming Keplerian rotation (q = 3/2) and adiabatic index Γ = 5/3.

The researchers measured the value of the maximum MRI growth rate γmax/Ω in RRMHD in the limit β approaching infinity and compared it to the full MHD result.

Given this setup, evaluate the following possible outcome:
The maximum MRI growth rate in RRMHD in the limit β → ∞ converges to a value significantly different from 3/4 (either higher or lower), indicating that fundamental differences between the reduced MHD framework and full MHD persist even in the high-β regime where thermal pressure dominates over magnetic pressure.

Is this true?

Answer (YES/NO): NO